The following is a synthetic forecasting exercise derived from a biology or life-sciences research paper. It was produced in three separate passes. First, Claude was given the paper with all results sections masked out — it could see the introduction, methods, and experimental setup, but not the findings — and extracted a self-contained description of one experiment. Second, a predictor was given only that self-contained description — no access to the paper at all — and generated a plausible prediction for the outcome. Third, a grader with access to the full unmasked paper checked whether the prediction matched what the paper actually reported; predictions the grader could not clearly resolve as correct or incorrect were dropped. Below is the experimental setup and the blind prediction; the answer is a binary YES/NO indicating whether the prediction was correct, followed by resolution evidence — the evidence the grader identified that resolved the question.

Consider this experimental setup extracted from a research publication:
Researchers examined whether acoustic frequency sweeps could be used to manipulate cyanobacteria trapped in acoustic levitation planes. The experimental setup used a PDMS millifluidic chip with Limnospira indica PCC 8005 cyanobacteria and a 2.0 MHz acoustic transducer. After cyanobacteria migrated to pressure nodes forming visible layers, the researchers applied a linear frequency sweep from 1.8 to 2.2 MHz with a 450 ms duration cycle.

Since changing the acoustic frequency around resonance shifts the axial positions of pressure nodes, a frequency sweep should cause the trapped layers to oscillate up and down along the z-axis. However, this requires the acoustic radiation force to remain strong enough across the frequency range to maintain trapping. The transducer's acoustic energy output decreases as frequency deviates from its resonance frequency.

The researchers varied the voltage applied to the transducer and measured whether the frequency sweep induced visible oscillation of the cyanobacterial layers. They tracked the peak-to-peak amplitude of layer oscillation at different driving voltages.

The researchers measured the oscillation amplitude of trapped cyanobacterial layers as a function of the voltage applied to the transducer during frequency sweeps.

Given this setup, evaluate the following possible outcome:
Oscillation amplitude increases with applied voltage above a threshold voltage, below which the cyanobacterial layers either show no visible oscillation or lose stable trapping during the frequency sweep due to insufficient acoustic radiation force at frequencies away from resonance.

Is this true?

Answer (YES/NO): YES